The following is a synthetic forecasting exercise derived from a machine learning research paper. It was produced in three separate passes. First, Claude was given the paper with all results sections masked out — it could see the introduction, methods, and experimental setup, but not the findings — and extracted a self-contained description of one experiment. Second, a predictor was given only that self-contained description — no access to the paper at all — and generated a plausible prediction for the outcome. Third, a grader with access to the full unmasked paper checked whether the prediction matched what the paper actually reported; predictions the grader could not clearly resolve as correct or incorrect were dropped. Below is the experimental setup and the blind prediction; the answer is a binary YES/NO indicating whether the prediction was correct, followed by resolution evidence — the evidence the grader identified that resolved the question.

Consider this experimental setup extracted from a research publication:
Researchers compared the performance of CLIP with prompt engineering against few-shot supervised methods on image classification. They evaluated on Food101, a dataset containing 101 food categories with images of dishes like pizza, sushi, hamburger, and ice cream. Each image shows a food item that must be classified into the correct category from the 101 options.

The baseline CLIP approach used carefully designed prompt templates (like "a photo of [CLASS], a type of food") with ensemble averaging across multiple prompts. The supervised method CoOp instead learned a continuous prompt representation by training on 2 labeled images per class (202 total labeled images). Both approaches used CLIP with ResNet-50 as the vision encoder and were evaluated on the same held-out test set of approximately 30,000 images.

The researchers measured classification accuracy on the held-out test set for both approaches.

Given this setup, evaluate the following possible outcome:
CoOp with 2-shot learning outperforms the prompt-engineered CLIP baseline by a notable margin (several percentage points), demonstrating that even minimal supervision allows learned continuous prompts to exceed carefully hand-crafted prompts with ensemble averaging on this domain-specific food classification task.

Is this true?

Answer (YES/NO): NO